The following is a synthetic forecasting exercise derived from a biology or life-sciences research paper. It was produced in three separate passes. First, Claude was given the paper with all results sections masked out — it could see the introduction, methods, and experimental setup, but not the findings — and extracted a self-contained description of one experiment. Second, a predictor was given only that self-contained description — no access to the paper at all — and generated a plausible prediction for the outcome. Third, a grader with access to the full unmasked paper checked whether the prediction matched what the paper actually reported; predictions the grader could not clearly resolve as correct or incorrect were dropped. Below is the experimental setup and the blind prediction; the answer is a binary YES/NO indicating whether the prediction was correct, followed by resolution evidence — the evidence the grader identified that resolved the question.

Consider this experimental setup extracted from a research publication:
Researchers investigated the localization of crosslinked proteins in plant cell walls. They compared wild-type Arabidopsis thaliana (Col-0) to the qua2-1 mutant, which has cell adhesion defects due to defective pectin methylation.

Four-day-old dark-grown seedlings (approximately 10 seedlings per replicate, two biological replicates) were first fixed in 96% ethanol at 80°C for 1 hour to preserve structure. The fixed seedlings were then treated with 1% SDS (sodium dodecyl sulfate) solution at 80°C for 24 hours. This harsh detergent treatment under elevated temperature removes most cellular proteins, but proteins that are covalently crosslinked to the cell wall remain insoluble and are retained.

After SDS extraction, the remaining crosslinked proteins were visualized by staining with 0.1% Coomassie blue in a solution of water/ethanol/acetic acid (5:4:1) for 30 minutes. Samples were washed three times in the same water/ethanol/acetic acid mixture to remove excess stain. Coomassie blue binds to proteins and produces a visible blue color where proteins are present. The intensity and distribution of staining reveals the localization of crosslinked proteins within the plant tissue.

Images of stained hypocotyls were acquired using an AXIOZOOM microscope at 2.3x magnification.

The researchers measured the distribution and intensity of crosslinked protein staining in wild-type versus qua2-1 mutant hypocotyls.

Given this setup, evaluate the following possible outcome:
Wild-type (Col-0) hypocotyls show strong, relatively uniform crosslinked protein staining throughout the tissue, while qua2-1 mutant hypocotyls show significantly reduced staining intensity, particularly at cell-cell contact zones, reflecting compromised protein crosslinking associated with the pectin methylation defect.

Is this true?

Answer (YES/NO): NO